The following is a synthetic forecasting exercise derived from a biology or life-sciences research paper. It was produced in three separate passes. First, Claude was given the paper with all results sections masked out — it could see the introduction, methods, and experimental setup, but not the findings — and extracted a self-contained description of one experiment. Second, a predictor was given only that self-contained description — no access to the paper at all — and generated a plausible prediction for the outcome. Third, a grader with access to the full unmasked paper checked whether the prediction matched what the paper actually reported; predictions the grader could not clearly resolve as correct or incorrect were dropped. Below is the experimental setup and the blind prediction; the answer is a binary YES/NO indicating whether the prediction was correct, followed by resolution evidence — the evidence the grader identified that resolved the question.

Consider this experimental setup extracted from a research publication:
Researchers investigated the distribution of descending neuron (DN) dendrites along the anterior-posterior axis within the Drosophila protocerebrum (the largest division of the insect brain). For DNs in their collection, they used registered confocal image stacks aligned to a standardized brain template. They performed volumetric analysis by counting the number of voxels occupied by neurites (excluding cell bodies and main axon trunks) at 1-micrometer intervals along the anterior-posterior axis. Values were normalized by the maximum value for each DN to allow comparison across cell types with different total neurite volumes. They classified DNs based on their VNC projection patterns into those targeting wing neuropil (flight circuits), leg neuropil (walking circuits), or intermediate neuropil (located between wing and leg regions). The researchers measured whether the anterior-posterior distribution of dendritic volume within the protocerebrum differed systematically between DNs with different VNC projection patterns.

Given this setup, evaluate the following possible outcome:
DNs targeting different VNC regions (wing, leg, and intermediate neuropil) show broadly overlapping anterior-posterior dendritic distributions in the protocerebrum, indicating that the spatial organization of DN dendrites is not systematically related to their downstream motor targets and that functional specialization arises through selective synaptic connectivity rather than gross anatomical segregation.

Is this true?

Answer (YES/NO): NO